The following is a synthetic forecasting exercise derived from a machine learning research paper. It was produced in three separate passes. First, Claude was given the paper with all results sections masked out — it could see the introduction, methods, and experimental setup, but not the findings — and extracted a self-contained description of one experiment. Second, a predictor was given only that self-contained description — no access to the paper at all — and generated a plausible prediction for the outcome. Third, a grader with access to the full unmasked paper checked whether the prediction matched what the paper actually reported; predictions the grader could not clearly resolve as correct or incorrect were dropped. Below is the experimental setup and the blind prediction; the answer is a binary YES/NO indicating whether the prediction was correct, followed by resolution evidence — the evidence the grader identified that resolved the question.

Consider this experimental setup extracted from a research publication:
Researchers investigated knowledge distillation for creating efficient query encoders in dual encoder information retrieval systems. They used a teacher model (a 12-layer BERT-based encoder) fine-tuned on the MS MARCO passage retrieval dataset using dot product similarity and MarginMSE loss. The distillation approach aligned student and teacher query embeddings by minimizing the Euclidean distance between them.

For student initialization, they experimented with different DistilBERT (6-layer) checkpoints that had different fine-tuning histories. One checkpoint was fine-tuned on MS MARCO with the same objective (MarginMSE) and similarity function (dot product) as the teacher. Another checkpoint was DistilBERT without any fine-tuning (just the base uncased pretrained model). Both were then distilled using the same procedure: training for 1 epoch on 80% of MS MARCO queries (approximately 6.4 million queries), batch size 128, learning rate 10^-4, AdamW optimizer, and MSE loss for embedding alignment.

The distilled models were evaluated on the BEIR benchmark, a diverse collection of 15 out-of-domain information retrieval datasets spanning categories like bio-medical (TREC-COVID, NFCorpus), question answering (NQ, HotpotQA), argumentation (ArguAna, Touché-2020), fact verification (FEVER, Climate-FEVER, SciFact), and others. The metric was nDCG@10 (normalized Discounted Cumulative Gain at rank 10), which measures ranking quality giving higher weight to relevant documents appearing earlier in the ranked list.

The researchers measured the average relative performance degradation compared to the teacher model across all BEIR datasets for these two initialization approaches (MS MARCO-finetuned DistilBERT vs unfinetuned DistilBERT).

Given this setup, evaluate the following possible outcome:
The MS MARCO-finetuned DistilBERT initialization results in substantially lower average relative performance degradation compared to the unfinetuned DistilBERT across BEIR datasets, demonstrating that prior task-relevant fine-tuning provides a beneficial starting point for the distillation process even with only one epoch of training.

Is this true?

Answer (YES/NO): YES